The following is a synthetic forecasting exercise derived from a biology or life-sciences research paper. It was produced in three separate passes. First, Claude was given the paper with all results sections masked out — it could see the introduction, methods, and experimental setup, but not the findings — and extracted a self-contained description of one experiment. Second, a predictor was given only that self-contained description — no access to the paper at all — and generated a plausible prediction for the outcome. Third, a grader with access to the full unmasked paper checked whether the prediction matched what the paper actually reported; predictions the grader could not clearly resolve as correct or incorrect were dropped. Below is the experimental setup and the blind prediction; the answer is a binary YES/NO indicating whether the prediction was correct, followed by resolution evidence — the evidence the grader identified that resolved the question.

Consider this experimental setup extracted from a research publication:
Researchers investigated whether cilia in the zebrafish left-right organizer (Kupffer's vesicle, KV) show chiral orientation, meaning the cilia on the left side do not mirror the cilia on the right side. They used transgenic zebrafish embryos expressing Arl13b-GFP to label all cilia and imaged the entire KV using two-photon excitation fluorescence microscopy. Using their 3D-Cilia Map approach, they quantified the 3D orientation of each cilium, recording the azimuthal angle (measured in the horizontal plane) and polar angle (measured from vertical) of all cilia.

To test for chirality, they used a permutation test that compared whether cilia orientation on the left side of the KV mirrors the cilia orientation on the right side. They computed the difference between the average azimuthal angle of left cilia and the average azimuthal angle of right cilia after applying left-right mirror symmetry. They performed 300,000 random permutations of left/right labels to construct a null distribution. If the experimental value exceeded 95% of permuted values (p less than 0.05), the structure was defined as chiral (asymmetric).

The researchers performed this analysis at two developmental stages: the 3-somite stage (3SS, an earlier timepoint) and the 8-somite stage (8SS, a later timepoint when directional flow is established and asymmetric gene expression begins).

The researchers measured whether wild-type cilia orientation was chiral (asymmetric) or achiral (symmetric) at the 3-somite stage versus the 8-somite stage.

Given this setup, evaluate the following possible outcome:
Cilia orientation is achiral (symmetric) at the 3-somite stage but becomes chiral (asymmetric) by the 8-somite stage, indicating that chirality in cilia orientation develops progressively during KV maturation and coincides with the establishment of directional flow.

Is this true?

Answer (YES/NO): YES